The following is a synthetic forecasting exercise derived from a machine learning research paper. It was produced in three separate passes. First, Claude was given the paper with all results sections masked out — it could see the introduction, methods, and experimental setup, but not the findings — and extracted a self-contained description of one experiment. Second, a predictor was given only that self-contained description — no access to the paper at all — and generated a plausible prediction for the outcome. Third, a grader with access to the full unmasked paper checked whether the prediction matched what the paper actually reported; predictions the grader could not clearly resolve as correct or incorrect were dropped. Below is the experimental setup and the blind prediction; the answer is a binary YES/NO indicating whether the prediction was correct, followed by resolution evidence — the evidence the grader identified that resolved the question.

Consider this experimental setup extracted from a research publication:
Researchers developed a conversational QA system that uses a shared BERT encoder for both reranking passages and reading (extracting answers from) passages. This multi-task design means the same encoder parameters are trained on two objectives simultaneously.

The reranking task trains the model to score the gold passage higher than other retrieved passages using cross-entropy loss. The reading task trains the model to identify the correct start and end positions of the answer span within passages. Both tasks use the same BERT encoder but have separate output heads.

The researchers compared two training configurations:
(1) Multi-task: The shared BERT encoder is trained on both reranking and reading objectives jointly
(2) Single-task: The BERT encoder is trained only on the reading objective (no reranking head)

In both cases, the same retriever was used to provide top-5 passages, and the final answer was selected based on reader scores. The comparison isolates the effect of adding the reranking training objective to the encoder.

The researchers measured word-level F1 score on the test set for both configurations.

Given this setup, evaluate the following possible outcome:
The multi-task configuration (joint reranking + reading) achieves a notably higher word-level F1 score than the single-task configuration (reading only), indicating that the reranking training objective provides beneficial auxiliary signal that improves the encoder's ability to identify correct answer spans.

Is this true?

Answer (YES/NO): YES